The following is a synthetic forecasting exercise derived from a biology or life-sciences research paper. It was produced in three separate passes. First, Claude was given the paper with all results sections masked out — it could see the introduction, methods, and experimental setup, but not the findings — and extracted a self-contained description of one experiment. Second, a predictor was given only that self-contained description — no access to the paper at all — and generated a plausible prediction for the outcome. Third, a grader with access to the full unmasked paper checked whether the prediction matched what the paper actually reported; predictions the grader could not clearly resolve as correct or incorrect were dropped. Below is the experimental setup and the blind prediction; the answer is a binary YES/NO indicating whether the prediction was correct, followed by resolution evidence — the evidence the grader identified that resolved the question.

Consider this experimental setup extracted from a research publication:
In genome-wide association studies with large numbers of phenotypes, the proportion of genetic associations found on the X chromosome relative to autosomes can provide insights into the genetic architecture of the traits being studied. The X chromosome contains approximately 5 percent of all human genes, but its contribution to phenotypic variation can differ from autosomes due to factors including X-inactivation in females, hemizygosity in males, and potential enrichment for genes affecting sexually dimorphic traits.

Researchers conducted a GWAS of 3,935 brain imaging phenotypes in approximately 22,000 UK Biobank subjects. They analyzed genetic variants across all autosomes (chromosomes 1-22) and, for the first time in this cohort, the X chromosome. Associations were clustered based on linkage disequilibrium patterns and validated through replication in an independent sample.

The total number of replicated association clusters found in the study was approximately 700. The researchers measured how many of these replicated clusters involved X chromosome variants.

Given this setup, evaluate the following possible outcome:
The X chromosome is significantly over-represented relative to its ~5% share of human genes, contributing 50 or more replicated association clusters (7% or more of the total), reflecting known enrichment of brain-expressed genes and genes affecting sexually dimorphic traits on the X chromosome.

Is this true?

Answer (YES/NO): NO